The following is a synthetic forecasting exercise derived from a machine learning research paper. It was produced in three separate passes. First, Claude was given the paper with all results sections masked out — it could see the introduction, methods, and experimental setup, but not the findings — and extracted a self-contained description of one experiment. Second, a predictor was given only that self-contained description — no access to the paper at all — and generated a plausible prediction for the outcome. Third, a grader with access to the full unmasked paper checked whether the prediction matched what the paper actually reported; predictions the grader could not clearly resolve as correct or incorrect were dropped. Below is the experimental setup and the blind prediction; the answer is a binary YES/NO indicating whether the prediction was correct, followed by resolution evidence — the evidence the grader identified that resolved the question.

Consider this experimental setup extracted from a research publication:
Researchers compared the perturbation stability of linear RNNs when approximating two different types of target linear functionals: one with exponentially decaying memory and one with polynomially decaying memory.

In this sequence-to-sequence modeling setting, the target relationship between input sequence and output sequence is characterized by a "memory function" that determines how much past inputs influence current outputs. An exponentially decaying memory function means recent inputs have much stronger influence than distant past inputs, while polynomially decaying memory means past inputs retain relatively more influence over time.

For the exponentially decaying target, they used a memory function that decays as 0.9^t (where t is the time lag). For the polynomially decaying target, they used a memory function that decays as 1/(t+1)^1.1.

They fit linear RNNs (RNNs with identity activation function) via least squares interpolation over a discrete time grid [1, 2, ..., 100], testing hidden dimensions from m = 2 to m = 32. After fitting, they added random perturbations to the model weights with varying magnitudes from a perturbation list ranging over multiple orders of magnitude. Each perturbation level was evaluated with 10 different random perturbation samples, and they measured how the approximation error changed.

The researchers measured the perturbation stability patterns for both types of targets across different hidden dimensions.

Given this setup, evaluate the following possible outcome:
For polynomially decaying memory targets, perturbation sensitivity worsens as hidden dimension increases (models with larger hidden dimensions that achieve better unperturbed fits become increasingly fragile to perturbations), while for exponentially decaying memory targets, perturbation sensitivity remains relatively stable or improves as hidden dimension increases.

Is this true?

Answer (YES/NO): YES